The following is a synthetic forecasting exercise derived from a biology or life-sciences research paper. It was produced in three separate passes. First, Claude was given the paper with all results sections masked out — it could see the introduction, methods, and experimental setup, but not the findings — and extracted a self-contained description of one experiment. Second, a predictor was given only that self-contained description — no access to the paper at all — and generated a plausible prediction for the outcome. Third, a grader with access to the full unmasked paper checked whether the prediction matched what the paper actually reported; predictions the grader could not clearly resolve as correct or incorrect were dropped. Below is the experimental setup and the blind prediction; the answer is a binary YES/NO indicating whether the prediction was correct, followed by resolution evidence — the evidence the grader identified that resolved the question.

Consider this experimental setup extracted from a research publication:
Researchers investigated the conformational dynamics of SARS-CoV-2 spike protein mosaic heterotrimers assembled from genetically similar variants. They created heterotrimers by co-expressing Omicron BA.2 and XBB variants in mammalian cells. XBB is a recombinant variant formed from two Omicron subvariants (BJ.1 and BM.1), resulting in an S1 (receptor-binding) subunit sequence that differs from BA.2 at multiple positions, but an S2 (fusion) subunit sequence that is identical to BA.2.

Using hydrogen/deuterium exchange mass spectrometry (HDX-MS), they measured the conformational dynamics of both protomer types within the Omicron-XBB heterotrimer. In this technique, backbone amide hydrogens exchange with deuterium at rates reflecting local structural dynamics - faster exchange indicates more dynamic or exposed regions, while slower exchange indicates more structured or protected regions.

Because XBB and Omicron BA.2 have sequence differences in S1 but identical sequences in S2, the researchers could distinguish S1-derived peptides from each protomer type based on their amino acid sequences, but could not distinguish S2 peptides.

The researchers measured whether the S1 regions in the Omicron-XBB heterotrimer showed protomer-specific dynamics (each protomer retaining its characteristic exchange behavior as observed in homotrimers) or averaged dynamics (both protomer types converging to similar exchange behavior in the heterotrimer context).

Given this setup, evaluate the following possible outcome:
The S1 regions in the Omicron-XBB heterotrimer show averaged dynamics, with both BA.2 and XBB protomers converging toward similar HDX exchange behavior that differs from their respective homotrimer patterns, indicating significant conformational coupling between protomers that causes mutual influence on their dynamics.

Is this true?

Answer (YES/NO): NO